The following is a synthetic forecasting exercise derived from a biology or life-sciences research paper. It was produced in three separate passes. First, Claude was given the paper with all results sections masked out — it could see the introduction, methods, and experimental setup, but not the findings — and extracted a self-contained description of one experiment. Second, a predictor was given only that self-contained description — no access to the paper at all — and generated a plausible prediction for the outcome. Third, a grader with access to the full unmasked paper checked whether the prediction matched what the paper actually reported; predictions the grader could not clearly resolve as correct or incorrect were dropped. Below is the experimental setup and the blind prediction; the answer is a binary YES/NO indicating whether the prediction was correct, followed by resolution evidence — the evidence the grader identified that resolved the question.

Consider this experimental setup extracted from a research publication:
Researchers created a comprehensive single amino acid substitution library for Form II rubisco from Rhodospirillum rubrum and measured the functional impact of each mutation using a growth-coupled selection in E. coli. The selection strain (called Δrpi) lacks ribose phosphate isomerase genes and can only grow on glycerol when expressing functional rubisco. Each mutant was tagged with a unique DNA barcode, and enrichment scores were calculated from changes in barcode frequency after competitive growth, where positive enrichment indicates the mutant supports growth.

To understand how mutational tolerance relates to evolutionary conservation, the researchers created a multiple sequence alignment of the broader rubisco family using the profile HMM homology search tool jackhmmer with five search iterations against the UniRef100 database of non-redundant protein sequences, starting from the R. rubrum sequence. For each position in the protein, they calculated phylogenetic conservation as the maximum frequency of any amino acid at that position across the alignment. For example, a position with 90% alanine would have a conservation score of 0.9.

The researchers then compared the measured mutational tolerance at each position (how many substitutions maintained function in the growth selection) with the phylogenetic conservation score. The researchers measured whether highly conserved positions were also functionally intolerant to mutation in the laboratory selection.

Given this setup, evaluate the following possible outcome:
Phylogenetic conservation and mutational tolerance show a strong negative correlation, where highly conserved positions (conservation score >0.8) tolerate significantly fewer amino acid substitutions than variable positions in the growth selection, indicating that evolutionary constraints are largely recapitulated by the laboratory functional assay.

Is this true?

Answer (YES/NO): NO